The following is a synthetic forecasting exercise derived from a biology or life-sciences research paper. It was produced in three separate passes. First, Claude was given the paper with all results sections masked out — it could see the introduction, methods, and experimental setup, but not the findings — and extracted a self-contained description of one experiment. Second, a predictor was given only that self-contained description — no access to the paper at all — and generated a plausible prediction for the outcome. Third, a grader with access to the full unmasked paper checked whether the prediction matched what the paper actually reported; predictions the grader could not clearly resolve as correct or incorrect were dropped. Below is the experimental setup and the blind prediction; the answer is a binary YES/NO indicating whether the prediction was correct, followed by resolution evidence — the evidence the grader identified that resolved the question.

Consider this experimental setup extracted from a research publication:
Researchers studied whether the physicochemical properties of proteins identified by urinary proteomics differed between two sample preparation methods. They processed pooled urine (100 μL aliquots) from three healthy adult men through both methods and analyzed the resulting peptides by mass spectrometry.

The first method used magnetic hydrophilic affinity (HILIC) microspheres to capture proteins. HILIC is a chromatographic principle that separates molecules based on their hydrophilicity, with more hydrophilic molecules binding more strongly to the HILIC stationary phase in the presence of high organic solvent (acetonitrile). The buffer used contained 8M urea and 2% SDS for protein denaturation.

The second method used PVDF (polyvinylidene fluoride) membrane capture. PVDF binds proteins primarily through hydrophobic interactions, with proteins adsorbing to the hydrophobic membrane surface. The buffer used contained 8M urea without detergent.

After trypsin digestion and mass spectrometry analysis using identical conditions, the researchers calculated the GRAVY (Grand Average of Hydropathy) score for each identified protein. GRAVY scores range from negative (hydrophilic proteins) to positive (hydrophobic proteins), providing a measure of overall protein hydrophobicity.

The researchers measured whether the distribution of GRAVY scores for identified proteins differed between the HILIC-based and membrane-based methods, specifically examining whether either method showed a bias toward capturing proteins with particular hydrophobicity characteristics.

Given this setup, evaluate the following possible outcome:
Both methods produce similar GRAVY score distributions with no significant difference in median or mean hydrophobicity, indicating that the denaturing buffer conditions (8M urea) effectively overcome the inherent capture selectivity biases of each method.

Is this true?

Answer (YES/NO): YES